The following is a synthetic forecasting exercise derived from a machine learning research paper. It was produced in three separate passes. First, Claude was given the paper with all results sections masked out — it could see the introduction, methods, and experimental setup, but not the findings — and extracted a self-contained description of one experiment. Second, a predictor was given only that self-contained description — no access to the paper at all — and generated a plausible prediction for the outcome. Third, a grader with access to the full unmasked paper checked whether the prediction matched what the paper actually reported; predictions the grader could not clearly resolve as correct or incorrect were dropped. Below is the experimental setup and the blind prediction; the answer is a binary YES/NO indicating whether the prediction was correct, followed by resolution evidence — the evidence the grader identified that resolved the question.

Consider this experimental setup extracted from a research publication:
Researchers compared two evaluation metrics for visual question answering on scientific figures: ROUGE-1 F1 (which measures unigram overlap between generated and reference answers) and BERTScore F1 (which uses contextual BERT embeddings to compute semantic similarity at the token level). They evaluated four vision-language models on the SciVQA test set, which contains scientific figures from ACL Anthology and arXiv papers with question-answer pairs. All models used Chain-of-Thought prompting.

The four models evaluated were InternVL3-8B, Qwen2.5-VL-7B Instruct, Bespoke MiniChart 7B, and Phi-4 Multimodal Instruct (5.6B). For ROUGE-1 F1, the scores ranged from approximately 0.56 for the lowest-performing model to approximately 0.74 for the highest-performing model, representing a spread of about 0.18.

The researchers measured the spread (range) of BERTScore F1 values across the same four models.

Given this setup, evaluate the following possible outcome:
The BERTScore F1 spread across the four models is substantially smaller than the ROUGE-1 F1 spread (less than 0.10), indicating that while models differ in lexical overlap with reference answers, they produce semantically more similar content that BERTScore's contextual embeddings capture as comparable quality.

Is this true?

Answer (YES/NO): YES